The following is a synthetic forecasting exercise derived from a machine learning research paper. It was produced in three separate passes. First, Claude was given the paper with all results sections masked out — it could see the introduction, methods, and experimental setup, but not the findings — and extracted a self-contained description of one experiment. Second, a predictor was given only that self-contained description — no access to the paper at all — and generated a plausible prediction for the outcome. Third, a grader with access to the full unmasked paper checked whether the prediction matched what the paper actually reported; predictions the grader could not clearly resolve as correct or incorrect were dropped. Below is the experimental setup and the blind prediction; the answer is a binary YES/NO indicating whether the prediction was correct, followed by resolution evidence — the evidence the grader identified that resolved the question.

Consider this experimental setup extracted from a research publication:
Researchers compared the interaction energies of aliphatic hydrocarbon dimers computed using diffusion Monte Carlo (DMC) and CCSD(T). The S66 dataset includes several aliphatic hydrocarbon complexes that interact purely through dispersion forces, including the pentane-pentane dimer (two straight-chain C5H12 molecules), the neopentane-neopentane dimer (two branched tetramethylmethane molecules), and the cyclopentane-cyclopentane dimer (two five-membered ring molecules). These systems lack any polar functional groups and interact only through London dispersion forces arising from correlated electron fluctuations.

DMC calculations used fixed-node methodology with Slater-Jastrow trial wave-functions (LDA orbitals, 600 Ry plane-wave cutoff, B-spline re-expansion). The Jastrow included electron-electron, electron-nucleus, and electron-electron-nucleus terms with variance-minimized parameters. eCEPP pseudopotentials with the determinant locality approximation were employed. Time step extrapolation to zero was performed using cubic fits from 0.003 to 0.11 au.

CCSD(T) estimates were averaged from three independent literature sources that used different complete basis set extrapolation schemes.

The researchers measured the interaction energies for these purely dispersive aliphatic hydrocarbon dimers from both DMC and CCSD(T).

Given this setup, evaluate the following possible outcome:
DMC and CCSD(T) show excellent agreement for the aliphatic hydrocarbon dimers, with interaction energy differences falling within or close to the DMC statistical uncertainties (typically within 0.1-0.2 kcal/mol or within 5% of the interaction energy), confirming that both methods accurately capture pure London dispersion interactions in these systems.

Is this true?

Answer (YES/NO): NO